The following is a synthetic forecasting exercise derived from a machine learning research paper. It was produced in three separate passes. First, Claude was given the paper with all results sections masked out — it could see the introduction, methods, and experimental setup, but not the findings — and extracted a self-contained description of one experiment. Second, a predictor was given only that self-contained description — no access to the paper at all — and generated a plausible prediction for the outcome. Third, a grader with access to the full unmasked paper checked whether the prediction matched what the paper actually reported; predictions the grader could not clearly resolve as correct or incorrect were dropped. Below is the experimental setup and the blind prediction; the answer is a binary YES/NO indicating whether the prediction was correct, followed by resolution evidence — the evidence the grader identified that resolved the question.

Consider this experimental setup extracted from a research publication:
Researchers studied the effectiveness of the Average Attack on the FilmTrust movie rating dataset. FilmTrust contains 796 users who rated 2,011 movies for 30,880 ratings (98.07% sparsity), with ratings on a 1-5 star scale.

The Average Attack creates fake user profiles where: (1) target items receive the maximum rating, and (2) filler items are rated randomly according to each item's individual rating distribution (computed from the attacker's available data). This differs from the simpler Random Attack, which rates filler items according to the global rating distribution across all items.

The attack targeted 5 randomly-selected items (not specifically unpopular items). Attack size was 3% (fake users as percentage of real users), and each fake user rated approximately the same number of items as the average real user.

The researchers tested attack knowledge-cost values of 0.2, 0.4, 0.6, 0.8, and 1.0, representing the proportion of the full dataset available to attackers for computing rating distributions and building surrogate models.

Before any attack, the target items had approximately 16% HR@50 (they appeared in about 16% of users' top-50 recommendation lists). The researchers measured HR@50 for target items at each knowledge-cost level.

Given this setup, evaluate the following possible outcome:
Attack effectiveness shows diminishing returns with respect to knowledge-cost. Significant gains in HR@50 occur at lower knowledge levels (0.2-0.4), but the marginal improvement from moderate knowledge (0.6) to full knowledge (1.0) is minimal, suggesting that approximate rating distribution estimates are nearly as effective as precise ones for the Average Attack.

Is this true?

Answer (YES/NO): NO